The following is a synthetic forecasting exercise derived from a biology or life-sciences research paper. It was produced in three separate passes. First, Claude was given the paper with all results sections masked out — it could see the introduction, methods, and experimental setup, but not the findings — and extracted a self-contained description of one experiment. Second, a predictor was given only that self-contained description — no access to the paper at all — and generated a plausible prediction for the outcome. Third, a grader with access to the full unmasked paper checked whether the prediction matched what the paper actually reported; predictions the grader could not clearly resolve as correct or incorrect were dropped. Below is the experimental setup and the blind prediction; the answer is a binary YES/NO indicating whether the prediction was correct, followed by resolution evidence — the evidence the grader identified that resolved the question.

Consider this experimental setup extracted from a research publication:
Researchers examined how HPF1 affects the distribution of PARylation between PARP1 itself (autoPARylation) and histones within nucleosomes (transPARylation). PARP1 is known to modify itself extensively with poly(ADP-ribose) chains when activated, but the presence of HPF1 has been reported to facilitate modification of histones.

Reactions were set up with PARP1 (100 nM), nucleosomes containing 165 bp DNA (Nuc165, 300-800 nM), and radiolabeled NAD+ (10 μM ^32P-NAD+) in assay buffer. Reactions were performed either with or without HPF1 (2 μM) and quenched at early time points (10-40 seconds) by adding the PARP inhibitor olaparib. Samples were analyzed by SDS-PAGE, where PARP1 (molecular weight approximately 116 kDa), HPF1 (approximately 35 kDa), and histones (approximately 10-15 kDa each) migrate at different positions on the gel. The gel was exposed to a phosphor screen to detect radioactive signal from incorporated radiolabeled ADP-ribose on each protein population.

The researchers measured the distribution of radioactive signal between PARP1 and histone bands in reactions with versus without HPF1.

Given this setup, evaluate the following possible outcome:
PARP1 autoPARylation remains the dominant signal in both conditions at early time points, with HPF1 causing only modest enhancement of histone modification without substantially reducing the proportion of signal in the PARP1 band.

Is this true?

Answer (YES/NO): NO